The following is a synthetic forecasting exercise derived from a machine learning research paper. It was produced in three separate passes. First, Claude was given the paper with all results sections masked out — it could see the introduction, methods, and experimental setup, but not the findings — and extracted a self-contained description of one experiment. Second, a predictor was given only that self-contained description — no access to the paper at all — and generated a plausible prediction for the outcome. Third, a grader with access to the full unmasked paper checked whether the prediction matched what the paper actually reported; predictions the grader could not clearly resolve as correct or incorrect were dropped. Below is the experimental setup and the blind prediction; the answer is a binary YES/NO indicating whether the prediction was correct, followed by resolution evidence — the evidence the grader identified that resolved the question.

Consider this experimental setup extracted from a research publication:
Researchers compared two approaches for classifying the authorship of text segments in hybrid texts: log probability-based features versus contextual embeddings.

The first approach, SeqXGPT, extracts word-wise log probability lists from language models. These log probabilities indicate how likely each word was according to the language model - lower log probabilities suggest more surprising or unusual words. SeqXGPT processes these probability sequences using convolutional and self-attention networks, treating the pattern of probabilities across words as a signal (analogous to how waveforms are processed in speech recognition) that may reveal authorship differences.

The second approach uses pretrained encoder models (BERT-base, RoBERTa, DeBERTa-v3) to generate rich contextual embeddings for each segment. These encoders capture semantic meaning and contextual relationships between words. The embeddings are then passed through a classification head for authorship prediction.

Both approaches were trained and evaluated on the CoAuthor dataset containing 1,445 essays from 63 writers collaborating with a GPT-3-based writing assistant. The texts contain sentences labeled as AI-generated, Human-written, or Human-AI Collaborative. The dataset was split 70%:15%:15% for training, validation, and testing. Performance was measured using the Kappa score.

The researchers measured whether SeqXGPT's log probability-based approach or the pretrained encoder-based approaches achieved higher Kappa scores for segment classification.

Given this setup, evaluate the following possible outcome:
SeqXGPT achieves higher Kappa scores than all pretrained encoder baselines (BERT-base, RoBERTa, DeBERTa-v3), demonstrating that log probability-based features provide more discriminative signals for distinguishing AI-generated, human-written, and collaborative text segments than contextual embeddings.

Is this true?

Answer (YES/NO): NO